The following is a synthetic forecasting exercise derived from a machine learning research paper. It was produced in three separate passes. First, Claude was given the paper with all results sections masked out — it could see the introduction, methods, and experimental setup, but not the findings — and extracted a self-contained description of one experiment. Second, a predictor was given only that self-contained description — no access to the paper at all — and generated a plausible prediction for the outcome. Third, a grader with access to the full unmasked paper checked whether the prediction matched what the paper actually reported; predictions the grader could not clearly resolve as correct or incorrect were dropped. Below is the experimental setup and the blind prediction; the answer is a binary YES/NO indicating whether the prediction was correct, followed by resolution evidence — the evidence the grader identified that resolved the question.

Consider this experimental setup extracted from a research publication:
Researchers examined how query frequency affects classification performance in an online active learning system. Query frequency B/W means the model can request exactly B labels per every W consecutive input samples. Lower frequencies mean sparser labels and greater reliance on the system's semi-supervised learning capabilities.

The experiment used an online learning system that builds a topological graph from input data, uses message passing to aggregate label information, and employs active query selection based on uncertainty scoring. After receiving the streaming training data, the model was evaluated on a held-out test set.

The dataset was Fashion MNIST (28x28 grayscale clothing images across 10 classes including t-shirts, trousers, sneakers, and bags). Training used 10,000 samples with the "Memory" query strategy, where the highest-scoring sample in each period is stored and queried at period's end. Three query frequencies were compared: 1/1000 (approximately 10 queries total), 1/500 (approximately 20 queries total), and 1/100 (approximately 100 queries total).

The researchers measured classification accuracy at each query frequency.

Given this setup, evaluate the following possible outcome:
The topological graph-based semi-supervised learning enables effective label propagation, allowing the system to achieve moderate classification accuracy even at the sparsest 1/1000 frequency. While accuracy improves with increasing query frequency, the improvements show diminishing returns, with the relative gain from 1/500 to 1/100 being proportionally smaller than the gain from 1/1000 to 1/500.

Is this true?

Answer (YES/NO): YES